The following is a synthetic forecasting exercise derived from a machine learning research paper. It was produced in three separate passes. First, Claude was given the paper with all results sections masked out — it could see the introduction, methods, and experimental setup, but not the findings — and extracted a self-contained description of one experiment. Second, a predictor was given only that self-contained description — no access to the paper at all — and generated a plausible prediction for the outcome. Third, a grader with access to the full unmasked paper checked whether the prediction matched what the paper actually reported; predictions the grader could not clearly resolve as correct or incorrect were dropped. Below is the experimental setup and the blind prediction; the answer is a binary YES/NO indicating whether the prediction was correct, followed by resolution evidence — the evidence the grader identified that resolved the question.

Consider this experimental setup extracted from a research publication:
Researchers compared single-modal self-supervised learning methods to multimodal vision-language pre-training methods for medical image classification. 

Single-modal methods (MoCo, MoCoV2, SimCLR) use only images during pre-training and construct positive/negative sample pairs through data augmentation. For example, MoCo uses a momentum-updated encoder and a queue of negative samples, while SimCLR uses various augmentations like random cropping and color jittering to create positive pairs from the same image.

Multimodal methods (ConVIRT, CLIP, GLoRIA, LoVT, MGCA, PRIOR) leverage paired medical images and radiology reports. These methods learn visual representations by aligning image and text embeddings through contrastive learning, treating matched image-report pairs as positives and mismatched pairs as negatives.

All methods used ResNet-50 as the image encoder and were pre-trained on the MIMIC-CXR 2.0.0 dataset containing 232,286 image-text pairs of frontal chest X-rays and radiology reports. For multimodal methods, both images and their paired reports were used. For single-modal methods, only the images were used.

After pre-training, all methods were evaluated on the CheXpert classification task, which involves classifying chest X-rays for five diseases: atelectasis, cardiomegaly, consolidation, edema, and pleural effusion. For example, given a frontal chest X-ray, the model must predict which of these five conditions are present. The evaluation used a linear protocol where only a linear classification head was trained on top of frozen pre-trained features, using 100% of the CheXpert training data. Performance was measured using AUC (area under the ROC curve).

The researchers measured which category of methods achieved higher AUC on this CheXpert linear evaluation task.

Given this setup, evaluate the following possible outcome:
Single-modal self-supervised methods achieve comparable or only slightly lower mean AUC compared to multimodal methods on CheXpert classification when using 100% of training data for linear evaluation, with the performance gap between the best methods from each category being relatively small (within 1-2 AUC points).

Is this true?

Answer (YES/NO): NO